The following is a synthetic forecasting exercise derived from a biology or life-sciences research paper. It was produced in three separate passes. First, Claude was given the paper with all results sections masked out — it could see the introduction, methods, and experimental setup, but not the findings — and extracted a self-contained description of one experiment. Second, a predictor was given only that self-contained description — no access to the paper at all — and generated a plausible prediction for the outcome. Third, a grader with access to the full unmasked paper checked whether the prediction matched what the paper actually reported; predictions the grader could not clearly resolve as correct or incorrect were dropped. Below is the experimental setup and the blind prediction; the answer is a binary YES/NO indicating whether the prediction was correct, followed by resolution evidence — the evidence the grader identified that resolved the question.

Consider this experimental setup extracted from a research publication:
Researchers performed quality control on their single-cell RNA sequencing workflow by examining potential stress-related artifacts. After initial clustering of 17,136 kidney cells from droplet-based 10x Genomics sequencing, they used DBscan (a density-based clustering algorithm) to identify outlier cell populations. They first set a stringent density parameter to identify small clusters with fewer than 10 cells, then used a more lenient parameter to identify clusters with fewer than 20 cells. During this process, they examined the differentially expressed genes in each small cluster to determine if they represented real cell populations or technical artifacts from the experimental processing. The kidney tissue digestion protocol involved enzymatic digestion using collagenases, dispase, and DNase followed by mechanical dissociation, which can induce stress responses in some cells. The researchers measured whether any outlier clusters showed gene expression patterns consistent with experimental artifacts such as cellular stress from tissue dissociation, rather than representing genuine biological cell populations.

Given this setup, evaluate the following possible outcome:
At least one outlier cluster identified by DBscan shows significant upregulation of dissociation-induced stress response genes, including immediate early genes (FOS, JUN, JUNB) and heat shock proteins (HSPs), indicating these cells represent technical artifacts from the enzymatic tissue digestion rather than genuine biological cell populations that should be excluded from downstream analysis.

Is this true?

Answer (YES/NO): YES